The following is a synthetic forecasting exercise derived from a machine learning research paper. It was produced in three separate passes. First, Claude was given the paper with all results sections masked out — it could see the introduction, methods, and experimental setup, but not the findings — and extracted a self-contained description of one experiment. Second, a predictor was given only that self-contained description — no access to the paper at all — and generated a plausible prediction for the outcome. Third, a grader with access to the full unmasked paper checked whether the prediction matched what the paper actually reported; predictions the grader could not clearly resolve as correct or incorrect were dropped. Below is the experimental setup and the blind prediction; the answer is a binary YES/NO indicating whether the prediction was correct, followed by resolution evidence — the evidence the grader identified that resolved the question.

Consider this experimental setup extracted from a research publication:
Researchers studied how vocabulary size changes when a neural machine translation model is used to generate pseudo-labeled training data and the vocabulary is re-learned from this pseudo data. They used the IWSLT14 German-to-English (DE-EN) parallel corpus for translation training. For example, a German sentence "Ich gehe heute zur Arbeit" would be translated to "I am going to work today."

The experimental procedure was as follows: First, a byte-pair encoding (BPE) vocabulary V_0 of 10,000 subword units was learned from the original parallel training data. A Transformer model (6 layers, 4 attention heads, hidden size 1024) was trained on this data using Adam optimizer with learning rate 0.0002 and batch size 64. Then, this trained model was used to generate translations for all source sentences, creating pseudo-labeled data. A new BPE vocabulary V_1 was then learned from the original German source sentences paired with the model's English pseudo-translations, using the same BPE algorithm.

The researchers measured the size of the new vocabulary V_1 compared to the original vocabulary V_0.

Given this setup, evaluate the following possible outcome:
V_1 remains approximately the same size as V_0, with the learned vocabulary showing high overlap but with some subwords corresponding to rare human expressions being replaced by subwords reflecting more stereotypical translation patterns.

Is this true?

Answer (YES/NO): NO